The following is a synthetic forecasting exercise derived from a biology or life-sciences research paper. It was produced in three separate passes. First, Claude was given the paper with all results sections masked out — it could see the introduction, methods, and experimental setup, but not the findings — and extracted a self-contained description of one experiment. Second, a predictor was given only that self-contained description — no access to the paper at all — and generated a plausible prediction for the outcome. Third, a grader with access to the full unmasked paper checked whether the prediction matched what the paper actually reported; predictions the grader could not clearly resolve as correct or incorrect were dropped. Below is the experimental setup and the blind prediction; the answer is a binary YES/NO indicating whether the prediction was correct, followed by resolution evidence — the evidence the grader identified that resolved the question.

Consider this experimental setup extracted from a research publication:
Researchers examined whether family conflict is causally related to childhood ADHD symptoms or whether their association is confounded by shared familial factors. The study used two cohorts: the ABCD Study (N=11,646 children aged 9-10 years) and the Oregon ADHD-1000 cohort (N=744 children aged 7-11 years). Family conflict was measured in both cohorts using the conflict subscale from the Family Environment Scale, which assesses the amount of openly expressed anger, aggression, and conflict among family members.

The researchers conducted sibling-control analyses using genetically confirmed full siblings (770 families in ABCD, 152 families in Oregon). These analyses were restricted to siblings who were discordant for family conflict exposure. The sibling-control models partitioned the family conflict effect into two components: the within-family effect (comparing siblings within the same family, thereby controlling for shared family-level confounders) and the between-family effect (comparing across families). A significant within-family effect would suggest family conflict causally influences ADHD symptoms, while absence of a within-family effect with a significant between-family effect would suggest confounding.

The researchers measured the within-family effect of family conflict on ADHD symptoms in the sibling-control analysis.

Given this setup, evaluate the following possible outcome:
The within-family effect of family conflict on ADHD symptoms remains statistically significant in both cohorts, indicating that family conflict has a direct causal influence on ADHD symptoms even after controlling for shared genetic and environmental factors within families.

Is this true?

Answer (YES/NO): NO